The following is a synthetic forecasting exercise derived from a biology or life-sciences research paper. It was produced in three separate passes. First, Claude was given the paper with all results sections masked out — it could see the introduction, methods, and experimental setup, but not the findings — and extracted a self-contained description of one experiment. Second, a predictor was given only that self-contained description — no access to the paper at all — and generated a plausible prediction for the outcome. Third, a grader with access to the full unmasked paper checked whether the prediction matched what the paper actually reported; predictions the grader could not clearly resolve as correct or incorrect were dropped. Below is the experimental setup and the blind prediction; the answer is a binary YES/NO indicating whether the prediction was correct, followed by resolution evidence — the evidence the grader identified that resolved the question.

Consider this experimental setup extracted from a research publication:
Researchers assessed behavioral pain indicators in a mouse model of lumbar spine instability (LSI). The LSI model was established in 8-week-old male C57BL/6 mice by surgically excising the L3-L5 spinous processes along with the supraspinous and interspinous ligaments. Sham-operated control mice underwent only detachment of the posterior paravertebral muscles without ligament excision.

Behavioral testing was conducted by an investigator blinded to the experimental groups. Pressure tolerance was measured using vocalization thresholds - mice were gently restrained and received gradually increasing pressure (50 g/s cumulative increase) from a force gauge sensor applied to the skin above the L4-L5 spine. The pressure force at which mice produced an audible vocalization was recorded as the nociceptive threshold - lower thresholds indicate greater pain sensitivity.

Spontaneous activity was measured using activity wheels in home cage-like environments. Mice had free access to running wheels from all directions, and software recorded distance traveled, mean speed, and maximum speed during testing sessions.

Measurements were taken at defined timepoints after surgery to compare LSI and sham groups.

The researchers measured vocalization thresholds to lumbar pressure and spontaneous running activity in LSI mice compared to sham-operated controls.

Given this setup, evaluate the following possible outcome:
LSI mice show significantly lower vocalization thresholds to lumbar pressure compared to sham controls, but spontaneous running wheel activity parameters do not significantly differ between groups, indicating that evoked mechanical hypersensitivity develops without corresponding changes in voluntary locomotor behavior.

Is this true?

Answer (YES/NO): NO